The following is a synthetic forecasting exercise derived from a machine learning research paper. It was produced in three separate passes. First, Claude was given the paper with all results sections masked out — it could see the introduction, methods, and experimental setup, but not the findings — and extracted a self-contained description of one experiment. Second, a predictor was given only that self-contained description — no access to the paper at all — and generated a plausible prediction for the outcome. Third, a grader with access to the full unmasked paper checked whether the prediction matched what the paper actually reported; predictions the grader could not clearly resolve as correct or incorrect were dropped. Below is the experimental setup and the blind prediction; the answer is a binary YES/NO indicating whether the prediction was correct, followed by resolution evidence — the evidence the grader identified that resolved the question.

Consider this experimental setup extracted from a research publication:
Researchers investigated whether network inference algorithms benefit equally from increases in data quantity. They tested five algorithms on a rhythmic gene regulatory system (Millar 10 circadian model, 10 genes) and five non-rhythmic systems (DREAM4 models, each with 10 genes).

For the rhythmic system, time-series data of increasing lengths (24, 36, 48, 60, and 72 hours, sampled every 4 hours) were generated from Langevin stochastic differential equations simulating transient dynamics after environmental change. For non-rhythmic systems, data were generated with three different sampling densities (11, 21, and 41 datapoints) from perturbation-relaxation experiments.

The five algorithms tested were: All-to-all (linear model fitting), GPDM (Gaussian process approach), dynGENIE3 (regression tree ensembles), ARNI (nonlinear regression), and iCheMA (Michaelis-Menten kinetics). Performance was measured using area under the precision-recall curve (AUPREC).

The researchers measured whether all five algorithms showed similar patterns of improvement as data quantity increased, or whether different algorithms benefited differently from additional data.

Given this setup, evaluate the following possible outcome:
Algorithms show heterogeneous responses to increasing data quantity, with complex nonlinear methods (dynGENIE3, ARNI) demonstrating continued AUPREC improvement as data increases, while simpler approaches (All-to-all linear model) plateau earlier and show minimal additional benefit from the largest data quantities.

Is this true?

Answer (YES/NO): YES